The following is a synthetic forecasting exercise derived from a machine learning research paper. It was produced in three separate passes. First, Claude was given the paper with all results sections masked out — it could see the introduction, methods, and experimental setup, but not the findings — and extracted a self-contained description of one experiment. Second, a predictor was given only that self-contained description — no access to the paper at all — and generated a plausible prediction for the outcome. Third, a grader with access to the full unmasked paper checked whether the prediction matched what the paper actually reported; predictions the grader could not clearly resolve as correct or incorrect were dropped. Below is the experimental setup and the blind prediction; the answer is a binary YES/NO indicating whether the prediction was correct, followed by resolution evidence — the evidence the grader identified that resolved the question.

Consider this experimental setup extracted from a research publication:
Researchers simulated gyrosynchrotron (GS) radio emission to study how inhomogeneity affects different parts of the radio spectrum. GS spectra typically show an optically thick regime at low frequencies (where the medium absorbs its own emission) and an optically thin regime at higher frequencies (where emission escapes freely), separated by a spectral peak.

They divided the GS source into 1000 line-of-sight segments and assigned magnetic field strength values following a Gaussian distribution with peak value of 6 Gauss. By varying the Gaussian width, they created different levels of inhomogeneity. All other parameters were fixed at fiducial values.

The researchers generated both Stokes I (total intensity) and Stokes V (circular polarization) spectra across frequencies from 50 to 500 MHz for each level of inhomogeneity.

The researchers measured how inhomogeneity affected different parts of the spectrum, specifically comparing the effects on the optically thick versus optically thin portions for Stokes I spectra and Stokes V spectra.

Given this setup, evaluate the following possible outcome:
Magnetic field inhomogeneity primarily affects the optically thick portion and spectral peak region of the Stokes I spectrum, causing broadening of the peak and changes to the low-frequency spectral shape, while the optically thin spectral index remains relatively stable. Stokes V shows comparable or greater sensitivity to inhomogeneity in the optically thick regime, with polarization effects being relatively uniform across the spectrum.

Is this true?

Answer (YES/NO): NO